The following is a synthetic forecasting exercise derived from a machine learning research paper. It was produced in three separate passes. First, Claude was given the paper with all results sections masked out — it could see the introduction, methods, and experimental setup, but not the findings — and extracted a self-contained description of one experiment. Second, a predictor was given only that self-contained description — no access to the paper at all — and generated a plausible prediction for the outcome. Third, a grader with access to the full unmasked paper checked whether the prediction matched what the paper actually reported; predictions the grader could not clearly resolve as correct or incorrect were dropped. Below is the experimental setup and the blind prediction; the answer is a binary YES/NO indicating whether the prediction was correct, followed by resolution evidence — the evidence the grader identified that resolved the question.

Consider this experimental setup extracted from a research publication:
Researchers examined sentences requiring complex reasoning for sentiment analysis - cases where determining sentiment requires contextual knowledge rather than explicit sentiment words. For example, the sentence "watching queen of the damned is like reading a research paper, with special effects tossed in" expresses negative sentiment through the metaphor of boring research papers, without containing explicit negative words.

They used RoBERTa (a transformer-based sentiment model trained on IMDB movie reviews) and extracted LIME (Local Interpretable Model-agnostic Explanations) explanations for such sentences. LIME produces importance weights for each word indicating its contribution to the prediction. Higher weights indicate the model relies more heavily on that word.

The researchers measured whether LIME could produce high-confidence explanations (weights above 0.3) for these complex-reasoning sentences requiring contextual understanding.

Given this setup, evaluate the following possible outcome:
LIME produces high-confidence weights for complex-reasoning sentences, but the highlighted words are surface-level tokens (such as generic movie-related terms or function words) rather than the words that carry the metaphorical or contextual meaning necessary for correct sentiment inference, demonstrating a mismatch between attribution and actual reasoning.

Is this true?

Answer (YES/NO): NO